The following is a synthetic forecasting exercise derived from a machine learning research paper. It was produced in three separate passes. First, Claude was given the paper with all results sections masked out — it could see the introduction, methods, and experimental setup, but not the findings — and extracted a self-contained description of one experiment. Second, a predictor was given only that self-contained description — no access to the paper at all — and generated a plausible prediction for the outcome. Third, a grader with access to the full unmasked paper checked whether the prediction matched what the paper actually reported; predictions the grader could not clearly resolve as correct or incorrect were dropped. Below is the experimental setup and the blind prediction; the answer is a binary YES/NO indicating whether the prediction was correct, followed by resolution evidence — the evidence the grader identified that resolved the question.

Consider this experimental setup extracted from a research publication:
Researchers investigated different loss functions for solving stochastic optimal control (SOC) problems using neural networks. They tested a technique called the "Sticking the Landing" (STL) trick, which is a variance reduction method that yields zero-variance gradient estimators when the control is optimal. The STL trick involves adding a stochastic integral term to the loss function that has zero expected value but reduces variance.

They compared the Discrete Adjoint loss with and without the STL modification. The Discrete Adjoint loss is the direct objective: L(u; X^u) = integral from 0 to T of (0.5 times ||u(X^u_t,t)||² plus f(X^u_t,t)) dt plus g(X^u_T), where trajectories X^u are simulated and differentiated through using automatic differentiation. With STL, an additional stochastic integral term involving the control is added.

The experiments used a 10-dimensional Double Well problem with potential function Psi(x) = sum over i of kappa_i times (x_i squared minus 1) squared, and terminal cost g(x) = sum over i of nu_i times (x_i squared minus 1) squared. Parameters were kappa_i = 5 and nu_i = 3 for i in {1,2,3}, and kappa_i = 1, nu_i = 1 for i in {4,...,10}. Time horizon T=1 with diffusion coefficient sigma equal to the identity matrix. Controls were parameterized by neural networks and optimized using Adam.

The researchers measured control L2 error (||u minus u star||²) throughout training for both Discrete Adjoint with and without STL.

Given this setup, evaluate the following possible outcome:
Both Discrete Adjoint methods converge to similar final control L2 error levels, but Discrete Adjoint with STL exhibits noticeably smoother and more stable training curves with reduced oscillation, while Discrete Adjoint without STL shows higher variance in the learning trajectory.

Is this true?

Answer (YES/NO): NO